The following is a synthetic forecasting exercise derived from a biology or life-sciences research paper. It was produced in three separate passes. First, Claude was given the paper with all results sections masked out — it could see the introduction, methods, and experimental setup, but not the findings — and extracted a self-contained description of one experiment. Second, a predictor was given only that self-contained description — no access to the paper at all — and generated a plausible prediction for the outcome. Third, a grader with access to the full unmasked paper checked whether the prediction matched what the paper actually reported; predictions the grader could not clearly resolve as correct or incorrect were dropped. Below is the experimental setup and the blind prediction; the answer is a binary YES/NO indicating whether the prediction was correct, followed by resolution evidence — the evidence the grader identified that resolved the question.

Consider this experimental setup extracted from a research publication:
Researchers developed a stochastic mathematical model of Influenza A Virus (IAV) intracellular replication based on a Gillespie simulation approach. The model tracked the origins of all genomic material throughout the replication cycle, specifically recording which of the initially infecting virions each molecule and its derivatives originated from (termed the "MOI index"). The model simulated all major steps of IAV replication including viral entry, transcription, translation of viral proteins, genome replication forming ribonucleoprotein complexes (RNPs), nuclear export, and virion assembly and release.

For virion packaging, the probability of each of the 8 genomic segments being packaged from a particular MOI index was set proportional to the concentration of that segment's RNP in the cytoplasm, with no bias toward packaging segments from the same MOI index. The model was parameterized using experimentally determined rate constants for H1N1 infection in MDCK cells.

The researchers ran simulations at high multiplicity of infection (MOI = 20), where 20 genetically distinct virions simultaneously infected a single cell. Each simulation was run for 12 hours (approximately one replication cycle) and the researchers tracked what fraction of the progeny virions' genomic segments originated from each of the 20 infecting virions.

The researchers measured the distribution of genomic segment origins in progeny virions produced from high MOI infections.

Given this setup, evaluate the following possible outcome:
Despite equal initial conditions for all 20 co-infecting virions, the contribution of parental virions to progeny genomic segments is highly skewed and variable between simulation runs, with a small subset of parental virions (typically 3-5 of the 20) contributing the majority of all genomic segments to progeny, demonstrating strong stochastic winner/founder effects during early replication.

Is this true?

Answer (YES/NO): NO